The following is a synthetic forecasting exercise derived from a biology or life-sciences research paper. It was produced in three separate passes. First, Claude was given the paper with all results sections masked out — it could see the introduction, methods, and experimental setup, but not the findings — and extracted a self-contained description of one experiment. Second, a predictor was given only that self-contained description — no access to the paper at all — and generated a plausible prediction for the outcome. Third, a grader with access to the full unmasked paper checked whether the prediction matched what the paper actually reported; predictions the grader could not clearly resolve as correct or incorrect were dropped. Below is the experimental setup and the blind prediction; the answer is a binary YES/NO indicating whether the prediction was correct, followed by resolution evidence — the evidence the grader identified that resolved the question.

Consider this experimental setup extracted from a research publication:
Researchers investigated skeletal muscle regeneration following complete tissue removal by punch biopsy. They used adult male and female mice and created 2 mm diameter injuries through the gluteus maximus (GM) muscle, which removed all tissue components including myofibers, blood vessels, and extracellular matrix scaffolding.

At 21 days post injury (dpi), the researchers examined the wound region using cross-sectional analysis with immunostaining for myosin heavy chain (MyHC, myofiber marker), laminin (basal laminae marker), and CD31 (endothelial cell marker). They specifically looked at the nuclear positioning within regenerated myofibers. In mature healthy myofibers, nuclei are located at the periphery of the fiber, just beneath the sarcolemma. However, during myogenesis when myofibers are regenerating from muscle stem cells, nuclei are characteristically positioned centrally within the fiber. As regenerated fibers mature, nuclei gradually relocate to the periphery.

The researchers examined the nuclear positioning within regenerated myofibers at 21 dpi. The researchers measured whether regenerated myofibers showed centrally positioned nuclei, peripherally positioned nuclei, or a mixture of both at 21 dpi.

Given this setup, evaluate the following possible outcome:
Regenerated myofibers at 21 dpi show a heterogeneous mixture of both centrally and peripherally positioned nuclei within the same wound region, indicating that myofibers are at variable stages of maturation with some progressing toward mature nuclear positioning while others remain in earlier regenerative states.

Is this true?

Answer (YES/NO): NO